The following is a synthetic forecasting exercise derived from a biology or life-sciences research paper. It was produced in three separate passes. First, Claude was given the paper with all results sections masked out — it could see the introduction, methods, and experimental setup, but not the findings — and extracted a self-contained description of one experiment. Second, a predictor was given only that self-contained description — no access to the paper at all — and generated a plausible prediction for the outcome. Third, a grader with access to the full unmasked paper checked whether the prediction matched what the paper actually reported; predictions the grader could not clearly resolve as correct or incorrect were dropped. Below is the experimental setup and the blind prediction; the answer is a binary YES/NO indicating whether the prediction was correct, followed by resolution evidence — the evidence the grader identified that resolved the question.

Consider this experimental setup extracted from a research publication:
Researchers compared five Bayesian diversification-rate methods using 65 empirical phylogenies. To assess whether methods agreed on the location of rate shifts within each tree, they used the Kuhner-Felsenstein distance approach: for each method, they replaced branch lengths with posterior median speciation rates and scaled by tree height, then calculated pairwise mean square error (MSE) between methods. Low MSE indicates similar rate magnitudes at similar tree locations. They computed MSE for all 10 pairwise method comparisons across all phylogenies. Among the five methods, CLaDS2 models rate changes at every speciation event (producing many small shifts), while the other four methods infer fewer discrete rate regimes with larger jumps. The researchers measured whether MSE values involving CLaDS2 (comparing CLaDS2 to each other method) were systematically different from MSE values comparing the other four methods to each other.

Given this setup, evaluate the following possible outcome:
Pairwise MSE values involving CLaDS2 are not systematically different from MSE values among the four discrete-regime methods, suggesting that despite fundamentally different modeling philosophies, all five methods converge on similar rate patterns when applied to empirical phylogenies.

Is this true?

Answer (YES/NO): NO